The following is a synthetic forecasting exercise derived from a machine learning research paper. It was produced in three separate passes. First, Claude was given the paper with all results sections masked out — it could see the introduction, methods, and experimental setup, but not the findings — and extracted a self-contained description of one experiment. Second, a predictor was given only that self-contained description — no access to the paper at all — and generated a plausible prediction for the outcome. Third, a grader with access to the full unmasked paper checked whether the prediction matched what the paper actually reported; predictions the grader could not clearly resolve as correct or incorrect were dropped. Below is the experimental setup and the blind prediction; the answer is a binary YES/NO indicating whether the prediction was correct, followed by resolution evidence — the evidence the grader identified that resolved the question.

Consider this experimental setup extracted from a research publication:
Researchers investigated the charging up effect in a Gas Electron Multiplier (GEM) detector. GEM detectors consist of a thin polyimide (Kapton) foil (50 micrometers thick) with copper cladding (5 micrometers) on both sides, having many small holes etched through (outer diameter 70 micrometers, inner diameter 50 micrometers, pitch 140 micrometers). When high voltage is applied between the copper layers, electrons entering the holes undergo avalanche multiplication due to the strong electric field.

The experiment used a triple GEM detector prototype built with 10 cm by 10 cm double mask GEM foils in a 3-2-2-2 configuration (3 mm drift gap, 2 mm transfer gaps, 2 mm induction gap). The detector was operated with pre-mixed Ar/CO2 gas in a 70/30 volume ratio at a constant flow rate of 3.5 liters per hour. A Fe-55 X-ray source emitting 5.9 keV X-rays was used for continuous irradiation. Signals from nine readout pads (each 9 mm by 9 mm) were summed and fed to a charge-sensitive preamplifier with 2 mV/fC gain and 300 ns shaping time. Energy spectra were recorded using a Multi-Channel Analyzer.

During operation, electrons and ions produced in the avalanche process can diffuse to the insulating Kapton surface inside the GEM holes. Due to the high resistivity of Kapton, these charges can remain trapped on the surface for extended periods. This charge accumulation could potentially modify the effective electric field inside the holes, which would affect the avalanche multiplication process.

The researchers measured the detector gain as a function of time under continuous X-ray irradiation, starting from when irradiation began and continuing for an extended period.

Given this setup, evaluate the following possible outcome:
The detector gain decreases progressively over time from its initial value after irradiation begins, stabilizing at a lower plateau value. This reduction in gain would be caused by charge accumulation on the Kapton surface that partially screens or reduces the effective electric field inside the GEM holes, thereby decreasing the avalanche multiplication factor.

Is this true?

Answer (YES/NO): NO